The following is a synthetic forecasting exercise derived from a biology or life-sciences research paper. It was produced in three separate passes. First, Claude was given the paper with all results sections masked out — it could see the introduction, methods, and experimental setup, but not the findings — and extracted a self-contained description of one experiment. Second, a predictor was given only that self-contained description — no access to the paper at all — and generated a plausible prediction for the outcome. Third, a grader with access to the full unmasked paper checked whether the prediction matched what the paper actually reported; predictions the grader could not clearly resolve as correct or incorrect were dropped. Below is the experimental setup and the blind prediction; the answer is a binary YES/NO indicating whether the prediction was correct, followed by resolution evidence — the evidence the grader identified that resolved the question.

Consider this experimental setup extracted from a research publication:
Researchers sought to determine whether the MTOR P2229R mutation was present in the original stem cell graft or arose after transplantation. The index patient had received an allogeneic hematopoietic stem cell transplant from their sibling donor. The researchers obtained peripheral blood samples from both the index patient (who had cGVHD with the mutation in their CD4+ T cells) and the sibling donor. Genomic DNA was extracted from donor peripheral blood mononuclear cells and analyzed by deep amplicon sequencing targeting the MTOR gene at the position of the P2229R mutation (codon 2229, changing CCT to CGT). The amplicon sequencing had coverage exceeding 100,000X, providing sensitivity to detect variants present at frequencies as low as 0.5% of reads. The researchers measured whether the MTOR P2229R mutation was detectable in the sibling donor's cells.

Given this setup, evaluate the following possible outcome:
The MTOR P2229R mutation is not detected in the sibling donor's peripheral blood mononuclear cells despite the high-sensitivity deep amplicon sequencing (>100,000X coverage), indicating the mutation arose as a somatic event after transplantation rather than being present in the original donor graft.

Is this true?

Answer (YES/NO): YES